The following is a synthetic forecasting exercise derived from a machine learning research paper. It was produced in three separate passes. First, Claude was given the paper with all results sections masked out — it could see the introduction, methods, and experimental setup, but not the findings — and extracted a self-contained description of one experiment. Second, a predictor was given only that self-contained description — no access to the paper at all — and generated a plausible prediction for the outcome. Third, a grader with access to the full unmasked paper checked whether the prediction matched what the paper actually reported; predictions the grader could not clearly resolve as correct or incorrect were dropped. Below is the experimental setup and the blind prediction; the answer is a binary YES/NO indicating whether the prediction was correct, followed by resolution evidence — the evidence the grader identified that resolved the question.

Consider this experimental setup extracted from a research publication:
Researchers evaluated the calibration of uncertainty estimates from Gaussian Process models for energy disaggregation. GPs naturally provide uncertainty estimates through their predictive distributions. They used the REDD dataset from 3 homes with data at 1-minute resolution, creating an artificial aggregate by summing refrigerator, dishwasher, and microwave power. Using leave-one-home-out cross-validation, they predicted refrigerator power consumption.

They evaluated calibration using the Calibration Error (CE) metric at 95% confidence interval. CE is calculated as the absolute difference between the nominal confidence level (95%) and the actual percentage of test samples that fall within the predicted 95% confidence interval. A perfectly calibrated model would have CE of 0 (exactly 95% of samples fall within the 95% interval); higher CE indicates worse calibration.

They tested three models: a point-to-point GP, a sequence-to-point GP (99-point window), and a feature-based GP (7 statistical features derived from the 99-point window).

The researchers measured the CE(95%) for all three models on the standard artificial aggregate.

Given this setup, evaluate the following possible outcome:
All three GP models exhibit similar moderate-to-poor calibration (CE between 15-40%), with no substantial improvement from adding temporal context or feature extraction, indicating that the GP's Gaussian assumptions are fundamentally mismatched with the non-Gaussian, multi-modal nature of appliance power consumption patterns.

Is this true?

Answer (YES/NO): NO